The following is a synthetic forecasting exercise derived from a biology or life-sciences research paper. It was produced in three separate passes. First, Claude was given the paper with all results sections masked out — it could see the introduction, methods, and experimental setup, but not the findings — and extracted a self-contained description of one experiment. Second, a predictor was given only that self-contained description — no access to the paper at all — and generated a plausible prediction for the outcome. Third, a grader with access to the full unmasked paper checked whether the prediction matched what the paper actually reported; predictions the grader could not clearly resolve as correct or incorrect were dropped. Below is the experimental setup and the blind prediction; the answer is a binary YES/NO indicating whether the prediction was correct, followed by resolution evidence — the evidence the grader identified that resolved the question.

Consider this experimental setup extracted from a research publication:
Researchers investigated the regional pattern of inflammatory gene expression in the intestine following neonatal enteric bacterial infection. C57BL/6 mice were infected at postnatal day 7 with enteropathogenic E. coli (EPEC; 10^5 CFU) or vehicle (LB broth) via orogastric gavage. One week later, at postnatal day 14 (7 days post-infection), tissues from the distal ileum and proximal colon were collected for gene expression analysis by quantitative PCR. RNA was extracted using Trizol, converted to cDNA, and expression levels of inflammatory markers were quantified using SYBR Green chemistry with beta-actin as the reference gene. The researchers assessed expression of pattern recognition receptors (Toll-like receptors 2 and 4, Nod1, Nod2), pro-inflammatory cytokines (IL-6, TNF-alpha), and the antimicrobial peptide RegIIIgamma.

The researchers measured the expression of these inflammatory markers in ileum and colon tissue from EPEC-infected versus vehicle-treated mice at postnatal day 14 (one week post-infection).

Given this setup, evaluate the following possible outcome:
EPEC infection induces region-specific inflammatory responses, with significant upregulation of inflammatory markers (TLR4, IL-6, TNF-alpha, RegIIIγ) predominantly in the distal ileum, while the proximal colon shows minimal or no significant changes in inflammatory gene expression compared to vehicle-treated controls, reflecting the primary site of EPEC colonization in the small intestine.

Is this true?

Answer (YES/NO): NO